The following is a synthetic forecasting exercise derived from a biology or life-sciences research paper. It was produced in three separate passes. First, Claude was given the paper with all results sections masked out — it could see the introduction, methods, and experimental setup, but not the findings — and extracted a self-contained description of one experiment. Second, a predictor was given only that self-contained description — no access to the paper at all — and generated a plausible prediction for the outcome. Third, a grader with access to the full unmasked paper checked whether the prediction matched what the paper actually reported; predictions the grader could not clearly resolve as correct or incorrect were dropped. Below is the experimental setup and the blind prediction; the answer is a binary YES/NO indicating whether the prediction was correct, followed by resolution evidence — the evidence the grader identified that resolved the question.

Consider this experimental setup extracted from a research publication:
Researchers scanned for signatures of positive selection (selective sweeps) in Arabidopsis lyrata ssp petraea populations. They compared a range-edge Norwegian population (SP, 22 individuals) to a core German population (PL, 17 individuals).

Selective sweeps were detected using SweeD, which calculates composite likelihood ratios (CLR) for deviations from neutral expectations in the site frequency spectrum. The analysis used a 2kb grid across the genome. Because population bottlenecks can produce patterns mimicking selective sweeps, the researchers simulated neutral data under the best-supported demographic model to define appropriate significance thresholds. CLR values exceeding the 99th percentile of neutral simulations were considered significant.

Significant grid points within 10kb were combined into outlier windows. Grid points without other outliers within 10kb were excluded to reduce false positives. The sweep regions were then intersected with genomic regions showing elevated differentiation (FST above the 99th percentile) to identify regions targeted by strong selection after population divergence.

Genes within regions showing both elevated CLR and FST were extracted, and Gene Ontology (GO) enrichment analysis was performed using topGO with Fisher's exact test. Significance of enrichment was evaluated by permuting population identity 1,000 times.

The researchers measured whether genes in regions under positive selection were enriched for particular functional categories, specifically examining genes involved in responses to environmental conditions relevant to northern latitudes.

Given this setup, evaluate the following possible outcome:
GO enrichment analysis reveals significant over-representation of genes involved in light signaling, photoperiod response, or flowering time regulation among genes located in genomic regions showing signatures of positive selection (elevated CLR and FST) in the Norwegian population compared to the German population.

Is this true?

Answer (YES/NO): NO